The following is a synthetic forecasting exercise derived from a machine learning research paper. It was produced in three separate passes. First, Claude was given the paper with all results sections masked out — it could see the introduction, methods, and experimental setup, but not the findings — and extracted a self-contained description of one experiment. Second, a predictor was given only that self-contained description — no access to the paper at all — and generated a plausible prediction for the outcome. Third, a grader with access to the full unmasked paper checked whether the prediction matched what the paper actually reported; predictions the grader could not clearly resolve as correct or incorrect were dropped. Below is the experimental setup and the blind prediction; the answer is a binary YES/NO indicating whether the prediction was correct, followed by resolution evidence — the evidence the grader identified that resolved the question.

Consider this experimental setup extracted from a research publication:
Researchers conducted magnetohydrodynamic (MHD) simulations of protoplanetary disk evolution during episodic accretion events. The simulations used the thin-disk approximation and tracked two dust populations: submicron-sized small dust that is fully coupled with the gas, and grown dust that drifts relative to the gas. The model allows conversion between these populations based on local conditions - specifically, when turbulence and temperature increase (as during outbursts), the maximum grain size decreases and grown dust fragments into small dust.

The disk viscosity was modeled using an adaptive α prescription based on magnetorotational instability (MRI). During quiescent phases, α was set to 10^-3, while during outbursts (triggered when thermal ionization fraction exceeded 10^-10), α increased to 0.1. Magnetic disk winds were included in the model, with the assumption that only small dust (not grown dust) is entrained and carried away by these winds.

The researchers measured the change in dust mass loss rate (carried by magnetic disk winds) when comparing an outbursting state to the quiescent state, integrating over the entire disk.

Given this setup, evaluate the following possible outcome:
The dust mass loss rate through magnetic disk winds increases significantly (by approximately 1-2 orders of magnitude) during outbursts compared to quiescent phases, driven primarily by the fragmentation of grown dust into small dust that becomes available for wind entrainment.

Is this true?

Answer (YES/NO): YES